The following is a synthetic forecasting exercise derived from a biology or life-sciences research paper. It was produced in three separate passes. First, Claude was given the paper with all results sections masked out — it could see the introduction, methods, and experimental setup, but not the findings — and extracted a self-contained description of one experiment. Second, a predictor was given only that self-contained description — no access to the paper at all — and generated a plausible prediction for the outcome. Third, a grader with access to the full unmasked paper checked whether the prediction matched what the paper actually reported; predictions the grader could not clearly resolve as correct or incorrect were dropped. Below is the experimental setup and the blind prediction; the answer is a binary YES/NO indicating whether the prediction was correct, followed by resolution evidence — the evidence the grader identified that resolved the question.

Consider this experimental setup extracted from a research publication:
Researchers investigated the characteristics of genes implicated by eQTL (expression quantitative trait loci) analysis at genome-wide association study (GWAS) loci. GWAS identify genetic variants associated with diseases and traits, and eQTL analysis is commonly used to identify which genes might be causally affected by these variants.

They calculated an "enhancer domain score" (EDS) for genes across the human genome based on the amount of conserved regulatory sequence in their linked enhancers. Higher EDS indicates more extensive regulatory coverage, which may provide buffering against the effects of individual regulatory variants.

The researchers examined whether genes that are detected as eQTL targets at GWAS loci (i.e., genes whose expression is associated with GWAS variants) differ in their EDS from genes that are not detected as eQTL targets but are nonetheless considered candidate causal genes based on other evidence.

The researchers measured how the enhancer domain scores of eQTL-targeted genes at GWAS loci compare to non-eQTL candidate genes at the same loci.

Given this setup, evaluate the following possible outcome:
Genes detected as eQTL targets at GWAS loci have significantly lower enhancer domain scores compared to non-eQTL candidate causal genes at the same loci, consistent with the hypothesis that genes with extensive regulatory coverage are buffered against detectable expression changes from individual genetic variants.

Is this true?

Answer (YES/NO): YES